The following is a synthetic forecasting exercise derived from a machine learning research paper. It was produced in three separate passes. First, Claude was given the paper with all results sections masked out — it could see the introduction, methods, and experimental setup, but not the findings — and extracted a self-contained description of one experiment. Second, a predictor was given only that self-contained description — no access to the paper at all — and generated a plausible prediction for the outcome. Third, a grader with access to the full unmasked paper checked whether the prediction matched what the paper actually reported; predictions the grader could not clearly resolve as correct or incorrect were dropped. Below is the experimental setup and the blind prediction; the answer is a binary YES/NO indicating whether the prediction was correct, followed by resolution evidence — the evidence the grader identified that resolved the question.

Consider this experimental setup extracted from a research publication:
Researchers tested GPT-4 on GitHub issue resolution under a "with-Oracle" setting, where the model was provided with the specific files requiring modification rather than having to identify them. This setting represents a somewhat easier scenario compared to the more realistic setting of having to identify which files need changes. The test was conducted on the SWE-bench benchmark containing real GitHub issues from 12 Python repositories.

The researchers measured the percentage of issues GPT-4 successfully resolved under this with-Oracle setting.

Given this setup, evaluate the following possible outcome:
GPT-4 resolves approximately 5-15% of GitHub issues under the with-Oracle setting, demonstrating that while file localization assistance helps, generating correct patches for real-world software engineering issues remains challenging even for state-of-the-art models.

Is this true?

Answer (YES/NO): NO